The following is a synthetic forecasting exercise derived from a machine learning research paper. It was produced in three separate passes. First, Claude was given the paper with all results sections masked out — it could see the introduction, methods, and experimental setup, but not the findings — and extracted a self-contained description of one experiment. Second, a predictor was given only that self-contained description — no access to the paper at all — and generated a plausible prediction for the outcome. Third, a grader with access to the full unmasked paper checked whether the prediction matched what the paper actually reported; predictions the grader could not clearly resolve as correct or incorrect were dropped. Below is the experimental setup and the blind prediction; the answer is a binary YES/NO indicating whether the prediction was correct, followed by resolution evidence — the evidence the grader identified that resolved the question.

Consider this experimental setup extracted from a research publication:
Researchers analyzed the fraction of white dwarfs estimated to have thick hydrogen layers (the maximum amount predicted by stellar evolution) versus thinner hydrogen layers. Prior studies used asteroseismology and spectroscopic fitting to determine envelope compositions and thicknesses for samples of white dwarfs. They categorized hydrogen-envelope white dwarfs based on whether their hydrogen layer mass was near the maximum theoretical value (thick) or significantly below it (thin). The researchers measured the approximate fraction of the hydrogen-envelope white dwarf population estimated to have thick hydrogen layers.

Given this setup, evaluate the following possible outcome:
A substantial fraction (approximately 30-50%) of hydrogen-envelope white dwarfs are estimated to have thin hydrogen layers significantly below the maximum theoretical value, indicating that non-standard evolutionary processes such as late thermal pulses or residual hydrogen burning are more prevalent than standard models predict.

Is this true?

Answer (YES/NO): NO